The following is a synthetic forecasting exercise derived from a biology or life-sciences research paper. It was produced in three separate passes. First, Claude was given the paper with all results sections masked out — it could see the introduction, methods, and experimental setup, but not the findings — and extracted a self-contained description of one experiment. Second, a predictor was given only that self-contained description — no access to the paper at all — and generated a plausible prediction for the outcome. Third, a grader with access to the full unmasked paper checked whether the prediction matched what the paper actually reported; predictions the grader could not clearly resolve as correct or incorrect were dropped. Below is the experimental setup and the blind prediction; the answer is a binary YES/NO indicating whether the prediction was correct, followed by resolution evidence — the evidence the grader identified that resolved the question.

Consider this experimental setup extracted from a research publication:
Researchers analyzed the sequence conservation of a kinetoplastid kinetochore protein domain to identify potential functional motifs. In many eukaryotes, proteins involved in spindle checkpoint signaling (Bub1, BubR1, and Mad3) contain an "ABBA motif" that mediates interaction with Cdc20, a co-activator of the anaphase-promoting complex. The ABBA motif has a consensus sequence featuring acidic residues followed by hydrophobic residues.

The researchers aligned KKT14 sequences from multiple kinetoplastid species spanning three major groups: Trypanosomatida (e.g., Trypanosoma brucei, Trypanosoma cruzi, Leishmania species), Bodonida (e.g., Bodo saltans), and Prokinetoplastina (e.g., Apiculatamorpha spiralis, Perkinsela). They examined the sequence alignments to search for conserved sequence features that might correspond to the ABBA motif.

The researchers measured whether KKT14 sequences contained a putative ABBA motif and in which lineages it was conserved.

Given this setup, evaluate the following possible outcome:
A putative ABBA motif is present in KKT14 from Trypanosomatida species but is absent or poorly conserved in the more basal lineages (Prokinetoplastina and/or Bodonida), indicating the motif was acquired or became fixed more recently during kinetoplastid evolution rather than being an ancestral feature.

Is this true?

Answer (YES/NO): YES